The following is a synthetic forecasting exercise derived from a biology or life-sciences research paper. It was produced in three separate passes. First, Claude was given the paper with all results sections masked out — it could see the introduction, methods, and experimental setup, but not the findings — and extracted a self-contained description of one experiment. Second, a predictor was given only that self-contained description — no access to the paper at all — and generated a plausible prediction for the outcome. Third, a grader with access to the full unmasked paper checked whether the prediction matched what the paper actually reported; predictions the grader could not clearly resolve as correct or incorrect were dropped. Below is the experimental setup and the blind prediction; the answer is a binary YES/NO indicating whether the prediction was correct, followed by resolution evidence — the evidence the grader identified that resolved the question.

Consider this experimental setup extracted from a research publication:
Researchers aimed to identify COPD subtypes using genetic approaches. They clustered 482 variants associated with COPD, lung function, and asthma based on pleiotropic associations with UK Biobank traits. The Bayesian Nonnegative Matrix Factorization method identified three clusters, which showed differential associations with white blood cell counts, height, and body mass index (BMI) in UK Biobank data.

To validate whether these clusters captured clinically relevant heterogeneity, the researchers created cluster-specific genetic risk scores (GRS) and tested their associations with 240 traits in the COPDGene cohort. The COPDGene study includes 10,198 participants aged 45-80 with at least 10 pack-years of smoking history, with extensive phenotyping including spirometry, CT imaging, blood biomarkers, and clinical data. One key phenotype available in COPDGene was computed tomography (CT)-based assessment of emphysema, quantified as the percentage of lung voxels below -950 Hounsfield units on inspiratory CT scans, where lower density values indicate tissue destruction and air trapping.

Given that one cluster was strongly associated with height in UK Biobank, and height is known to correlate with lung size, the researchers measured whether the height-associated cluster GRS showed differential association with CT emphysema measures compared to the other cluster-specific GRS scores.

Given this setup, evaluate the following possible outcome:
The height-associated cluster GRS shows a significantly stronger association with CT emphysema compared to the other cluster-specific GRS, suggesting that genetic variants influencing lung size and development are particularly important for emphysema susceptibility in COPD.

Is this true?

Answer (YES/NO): NO